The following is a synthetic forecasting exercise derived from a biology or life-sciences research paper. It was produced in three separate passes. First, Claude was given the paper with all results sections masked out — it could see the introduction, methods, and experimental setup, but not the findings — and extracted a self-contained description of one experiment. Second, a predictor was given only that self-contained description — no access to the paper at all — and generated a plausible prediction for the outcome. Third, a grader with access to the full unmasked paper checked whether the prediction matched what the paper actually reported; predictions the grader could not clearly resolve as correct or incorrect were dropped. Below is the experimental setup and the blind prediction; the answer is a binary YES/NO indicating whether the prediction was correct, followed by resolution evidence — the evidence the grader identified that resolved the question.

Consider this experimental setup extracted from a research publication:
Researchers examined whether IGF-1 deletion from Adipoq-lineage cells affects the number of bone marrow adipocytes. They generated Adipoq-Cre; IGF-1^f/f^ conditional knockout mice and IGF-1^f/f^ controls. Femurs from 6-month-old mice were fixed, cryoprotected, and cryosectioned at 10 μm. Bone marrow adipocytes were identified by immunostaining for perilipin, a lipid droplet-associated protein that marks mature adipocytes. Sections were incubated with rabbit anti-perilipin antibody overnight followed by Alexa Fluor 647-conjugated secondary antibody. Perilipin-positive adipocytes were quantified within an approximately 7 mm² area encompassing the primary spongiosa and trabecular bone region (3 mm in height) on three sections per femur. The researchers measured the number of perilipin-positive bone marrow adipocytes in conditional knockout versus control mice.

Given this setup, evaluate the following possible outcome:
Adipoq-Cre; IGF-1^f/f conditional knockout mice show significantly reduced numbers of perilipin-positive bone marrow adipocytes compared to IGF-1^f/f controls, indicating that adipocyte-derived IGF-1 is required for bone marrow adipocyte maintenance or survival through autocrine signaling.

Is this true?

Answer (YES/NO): NO